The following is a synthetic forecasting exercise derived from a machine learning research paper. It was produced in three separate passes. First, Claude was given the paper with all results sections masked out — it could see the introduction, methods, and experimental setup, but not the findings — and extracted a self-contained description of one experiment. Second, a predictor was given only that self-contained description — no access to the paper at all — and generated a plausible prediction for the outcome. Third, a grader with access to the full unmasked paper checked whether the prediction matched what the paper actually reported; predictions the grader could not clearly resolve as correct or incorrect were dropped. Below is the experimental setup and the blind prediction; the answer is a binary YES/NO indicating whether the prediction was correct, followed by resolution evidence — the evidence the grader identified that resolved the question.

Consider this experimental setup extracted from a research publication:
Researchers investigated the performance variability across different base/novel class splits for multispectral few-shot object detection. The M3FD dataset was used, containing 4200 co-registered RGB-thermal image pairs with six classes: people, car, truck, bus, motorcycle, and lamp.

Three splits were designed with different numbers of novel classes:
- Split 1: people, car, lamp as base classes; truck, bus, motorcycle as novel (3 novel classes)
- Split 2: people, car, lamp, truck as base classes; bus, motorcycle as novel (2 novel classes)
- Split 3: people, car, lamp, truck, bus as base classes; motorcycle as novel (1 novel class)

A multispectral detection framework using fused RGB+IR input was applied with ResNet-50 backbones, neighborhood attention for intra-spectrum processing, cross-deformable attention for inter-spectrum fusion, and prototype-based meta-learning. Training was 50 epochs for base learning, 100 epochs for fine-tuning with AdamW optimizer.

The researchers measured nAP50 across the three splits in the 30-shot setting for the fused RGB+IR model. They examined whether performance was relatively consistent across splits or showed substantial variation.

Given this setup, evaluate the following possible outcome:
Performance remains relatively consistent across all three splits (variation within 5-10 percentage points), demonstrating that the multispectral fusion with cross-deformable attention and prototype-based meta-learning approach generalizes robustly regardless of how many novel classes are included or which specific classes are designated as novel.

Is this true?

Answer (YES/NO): NO